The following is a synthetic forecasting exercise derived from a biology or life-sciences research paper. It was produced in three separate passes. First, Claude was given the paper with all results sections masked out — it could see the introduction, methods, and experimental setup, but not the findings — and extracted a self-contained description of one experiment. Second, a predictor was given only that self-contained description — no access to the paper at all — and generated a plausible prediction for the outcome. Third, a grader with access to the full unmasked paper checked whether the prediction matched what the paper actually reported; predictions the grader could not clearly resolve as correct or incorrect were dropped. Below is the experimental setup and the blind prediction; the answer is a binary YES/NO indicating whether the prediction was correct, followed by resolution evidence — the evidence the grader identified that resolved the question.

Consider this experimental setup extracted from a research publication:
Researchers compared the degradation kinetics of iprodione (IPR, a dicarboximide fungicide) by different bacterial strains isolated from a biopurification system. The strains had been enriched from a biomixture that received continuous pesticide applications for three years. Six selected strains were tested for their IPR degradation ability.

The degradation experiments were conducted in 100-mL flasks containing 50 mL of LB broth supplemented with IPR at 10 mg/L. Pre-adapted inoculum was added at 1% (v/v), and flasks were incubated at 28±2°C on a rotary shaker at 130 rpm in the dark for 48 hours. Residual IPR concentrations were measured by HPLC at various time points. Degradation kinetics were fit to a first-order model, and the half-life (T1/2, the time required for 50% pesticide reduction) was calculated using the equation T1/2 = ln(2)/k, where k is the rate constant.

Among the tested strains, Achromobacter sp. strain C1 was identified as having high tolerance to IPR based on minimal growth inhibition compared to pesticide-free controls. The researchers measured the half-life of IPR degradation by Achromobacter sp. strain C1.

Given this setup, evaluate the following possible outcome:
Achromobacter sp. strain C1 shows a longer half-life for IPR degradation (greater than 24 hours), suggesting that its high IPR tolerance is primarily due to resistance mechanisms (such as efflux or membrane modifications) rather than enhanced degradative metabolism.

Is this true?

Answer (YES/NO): NO